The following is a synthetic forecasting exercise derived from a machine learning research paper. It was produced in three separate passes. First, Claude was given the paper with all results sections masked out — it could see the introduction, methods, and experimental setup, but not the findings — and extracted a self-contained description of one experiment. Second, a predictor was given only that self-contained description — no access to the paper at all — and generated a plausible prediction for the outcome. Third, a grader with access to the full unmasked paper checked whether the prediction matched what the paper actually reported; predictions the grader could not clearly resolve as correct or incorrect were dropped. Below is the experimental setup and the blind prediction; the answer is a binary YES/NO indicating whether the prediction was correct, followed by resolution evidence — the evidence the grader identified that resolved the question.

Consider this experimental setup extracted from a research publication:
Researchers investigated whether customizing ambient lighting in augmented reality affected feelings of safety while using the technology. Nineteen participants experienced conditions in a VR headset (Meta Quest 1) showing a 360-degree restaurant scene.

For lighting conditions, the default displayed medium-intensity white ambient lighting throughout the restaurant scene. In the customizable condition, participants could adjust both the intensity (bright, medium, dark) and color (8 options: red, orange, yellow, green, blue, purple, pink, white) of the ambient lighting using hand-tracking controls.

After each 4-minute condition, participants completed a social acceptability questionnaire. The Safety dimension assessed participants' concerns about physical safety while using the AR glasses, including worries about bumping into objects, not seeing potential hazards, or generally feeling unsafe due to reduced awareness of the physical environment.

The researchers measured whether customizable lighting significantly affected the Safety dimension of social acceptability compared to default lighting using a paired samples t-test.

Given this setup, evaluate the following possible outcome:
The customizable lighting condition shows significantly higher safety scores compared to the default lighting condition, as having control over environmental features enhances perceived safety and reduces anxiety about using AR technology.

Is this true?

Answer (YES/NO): NO